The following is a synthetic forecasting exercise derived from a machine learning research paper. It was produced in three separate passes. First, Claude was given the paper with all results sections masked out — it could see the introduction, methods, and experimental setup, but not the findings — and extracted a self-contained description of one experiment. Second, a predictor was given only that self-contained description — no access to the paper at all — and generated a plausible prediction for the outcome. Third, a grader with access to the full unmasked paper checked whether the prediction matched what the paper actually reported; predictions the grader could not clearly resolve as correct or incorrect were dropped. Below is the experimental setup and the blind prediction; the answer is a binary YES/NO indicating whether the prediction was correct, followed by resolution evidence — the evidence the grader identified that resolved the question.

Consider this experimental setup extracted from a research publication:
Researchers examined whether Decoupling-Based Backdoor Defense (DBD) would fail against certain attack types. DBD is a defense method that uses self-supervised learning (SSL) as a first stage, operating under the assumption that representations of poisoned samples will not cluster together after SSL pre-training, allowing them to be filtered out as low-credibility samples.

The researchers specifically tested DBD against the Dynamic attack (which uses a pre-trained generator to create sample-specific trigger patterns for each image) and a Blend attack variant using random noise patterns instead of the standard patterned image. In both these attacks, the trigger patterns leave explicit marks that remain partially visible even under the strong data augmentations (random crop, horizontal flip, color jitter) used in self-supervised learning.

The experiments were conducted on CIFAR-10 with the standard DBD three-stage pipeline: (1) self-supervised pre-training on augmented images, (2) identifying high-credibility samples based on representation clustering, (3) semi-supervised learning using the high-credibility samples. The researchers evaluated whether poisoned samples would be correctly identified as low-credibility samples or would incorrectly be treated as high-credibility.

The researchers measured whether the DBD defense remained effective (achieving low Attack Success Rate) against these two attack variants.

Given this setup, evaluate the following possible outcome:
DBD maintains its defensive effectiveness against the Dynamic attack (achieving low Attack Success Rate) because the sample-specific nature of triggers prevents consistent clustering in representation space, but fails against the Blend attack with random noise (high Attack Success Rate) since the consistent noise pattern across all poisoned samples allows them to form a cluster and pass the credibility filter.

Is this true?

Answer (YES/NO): NO